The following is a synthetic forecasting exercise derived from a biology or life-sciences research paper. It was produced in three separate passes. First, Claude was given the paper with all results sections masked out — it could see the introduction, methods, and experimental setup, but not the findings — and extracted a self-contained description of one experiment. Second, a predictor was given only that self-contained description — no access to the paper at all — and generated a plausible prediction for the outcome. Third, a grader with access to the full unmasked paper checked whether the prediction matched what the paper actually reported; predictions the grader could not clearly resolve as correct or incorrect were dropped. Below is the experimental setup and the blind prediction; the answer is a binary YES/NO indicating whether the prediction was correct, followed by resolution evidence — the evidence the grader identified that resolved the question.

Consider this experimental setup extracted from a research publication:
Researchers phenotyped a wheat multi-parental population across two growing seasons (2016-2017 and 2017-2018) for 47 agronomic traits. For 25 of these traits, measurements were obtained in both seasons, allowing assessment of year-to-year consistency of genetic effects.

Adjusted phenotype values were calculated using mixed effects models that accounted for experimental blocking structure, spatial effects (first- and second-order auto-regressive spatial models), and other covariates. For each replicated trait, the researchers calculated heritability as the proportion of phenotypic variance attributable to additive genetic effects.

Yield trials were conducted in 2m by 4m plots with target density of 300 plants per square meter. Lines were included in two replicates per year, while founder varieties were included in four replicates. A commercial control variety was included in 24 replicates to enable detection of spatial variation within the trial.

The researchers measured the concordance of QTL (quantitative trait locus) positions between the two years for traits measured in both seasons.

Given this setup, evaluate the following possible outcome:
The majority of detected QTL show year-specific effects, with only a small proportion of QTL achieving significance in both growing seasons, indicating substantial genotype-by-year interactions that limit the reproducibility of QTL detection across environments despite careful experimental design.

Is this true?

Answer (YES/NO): NO